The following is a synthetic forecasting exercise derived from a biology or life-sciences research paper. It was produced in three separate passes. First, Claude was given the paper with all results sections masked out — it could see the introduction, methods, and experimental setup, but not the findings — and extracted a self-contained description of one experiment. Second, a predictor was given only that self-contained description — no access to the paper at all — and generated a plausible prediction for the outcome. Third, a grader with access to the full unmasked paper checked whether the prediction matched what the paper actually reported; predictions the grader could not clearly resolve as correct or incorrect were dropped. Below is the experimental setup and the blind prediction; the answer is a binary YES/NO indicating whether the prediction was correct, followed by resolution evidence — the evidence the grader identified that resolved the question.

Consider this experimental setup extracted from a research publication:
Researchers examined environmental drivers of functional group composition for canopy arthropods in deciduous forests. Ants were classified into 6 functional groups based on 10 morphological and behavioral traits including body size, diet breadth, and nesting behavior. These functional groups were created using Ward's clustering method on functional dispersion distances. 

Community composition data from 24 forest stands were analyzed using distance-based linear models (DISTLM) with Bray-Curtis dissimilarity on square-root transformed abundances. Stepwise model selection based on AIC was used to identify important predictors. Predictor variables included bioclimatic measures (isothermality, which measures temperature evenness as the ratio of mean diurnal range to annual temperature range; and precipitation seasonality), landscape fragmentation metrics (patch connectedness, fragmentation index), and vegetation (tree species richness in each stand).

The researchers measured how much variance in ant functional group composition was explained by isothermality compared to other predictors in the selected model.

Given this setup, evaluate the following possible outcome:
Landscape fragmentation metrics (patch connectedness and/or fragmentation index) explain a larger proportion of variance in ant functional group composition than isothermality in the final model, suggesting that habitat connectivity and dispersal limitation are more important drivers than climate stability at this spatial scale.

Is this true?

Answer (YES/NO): NO